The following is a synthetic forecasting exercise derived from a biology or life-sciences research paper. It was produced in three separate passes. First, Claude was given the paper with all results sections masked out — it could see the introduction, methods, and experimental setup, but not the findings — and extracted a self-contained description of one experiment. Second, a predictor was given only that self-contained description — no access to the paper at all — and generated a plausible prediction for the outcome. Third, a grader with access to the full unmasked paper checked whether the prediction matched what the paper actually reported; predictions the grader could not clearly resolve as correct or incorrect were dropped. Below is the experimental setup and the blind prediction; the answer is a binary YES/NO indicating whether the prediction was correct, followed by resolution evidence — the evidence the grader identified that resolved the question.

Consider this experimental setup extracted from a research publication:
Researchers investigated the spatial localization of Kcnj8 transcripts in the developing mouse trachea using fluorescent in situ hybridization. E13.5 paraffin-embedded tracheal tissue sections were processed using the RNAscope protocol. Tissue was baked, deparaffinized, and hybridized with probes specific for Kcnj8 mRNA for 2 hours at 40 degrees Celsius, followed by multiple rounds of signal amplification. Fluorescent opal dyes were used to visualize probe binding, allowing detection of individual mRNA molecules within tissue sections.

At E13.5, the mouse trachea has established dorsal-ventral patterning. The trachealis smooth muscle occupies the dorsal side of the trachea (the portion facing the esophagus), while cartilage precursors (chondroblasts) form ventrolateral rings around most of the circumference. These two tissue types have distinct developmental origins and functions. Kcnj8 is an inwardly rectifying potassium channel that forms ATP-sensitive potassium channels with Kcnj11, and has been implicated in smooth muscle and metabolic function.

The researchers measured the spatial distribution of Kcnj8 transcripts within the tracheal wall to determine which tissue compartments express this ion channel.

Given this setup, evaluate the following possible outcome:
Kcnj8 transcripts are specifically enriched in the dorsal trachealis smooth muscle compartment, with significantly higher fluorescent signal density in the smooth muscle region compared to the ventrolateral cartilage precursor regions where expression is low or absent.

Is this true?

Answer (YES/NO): NO